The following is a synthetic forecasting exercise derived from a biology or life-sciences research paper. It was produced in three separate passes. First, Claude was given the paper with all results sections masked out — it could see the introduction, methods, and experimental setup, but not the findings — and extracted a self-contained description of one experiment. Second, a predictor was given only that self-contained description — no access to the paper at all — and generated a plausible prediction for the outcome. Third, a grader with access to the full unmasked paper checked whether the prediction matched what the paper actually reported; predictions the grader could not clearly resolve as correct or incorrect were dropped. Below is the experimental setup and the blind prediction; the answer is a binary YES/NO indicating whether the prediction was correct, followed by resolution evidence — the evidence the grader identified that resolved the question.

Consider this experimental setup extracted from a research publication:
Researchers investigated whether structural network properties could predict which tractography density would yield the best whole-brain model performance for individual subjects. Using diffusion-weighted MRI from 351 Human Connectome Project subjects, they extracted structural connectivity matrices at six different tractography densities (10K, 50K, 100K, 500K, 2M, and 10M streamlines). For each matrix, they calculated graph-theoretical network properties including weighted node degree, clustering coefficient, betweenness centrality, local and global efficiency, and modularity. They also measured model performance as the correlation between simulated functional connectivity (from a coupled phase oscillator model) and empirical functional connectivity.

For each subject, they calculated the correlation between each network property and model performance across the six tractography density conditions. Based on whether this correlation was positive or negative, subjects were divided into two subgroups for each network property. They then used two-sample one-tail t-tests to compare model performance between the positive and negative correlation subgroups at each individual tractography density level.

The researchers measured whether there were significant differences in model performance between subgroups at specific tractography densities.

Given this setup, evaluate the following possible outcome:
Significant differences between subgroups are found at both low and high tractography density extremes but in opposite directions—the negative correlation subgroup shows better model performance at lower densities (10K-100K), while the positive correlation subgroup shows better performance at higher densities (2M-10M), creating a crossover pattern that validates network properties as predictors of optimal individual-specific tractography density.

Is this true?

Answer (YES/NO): NO